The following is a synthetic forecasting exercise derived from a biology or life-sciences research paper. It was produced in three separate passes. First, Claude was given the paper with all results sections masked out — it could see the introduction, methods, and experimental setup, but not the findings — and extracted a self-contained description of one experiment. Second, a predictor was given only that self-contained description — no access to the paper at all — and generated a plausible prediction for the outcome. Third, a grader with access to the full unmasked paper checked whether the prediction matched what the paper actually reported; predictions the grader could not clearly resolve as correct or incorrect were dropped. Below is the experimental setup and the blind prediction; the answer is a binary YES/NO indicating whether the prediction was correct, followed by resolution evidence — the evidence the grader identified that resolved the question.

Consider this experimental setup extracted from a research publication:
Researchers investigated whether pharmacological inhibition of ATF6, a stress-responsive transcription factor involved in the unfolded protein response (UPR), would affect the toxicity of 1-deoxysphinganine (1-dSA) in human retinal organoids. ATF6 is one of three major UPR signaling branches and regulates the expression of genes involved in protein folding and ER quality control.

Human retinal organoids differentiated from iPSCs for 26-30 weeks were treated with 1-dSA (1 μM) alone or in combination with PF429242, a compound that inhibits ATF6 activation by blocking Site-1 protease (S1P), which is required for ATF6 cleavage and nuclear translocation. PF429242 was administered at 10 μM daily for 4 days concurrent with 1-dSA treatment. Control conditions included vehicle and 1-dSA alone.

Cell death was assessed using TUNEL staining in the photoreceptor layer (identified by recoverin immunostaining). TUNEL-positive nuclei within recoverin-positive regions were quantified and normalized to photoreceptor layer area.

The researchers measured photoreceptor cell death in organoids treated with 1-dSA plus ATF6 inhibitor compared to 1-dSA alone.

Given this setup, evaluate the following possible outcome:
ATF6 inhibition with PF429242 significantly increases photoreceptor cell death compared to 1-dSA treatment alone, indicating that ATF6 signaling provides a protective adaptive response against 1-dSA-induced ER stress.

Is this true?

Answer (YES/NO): YES